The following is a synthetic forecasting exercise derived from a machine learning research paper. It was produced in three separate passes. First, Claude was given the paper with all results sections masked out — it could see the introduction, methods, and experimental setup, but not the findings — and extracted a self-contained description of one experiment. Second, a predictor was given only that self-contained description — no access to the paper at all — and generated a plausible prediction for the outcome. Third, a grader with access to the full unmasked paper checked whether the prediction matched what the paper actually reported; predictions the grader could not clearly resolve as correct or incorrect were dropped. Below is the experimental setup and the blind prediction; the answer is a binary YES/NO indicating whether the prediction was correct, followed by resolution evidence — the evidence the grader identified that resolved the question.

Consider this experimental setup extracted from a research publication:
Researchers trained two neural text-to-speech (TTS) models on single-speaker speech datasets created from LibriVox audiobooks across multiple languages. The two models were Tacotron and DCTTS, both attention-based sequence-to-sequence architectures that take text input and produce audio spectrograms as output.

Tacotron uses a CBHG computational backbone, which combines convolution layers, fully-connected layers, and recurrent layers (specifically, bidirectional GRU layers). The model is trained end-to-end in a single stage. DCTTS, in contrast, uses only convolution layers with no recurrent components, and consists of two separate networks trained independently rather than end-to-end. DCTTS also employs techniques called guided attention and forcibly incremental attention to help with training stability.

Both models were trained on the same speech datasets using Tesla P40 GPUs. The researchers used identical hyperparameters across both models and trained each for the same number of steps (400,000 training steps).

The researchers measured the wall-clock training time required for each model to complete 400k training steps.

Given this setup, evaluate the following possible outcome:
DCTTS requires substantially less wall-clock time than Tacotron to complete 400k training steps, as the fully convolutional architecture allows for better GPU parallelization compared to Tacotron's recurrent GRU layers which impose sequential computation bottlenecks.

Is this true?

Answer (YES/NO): YES